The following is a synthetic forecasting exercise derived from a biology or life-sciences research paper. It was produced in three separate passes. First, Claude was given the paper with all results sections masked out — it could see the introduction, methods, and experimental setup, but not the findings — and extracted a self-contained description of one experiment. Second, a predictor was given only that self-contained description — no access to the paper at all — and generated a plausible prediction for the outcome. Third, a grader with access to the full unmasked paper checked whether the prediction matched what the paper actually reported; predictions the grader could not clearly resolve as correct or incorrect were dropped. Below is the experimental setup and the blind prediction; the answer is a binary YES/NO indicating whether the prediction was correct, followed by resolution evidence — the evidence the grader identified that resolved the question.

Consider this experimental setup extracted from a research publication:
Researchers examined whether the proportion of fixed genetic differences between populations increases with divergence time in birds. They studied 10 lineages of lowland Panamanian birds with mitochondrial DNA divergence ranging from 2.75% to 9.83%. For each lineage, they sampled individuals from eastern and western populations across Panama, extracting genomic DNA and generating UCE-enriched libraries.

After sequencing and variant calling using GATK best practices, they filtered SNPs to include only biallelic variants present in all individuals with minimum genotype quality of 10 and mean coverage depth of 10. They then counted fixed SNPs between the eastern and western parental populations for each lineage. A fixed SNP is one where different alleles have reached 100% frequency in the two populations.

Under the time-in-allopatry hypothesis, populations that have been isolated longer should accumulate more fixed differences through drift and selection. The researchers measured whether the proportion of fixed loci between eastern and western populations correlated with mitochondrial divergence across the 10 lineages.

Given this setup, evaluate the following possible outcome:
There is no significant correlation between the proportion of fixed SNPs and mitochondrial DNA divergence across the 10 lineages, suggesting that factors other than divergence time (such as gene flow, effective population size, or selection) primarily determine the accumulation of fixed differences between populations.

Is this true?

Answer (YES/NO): NO